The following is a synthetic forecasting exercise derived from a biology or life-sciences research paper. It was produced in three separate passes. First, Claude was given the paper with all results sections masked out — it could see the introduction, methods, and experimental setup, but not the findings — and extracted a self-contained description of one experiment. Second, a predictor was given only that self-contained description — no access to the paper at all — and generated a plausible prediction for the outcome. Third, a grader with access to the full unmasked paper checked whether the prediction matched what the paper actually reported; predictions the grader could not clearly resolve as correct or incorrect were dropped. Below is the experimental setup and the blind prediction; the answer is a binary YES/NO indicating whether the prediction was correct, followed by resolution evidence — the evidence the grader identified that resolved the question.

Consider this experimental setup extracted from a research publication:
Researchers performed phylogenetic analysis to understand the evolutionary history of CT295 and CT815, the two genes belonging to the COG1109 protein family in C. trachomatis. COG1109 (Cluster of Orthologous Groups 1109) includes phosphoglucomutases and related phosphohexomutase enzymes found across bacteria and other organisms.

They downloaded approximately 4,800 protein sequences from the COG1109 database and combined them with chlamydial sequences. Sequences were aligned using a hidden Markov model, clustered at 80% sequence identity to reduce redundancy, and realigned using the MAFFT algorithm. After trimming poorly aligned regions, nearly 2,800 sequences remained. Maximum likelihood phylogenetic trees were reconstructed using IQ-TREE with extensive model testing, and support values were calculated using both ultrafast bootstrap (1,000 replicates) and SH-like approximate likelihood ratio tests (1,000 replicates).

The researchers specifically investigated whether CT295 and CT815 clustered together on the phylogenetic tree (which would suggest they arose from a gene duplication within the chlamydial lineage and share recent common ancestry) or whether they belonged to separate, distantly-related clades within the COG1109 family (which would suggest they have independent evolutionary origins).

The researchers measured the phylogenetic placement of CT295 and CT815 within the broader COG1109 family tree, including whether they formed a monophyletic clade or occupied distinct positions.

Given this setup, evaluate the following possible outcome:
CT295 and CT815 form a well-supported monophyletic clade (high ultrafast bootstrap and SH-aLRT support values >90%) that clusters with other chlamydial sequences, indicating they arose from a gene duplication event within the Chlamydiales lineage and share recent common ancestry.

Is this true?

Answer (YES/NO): NO